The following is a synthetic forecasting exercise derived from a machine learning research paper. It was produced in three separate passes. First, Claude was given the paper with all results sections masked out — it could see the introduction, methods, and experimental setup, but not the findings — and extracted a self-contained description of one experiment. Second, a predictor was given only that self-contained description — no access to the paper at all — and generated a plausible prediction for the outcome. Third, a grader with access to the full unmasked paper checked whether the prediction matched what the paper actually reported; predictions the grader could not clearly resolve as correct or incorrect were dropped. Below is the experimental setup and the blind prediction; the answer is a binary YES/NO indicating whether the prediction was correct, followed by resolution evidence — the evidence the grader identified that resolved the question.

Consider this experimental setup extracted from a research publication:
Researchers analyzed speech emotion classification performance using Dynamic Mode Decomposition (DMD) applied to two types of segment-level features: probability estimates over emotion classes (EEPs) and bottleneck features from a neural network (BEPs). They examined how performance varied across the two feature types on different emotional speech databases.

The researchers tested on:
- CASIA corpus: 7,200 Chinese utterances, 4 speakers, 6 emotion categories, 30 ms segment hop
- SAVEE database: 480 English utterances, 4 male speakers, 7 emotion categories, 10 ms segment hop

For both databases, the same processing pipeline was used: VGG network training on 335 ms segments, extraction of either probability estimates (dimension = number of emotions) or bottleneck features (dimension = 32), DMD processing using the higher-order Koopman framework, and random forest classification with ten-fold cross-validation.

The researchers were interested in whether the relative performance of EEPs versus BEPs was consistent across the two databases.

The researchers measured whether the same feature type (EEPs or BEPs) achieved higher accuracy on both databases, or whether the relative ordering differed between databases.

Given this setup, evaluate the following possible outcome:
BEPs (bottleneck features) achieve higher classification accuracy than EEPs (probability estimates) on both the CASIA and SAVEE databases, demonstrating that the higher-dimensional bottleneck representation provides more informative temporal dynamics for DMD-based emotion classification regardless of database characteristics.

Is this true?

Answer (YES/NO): NO